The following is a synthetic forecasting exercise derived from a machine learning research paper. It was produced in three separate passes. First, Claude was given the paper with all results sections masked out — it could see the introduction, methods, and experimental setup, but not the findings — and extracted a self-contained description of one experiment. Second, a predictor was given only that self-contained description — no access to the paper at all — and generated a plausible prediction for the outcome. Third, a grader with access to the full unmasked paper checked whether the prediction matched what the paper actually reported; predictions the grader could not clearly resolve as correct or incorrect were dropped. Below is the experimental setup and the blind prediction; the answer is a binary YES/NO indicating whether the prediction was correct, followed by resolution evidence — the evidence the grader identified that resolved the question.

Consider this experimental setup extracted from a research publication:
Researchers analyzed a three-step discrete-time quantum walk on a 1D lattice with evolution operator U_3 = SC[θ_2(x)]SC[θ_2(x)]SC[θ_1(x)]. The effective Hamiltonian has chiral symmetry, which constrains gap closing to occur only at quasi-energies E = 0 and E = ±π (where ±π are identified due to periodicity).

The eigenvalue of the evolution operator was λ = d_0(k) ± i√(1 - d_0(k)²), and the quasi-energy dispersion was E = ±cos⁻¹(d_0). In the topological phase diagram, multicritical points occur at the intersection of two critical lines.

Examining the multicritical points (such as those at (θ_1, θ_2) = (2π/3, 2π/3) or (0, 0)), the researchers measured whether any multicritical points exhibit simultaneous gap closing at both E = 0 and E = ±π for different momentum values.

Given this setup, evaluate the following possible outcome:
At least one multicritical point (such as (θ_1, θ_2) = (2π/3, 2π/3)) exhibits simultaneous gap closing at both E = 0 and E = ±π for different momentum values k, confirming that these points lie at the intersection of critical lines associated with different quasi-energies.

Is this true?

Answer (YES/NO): YES